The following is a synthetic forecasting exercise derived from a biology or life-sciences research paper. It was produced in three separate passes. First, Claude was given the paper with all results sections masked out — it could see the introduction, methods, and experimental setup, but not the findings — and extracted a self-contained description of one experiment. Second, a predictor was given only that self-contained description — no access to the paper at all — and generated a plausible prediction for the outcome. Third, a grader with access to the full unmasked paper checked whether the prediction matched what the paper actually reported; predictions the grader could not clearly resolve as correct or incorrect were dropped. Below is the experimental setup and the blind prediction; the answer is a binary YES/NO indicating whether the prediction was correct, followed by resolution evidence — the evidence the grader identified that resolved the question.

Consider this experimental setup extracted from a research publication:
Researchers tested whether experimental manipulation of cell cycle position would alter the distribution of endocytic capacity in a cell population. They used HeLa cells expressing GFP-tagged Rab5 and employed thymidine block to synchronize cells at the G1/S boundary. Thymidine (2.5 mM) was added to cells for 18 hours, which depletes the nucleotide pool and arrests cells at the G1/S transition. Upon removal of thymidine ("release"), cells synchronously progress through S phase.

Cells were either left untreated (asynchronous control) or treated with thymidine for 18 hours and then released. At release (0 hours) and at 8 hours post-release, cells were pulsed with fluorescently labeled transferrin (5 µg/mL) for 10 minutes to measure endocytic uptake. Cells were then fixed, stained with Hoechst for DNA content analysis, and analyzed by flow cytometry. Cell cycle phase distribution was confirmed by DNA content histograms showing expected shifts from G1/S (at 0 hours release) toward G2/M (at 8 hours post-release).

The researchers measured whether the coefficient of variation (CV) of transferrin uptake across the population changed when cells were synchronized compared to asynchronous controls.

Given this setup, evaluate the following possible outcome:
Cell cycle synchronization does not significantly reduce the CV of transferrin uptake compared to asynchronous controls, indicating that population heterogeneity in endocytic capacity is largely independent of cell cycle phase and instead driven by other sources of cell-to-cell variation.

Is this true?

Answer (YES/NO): NO